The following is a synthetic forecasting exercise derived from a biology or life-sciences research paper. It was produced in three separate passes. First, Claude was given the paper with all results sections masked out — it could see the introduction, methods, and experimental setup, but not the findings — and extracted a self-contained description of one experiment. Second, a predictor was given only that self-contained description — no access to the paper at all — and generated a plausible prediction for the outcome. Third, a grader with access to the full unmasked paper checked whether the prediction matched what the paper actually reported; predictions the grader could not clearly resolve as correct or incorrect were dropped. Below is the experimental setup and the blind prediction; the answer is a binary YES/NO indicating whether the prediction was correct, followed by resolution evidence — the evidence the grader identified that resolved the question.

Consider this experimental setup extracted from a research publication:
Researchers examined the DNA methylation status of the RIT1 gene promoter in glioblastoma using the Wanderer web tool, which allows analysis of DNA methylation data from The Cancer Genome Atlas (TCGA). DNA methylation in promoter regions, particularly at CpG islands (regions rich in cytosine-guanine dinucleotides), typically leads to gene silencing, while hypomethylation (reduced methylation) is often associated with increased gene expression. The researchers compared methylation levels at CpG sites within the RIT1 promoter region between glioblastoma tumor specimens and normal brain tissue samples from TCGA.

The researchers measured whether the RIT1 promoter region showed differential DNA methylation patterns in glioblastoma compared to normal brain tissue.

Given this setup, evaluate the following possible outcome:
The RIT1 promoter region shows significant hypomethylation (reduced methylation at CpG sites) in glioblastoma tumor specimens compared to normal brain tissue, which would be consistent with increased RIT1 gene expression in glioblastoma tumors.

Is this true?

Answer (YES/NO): NO